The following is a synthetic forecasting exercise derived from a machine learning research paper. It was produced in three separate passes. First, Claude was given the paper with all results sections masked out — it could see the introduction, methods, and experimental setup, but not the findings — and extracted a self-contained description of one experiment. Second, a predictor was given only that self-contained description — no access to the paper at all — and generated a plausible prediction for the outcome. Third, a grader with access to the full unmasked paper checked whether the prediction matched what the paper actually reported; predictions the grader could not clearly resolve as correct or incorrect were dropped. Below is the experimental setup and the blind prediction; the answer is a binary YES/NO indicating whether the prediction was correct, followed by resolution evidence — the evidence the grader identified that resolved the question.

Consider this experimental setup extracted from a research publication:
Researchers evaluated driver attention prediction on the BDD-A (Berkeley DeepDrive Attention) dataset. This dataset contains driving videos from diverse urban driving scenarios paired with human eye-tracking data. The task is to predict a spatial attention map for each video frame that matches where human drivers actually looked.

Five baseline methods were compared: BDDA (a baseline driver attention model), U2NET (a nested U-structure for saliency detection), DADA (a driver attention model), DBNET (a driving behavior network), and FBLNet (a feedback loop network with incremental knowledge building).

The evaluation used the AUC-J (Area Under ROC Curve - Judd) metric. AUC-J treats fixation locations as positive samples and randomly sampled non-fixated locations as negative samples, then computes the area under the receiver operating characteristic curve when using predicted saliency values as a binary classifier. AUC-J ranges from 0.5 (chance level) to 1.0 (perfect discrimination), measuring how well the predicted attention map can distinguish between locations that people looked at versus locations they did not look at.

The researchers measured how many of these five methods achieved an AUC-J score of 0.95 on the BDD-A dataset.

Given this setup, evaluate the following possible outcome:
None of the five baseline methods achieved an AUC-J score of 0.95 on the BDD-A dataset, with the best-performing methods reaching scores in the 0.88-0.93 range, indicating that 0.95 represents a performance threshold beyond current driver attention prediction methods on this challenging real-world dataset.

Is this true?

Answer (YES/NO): NO